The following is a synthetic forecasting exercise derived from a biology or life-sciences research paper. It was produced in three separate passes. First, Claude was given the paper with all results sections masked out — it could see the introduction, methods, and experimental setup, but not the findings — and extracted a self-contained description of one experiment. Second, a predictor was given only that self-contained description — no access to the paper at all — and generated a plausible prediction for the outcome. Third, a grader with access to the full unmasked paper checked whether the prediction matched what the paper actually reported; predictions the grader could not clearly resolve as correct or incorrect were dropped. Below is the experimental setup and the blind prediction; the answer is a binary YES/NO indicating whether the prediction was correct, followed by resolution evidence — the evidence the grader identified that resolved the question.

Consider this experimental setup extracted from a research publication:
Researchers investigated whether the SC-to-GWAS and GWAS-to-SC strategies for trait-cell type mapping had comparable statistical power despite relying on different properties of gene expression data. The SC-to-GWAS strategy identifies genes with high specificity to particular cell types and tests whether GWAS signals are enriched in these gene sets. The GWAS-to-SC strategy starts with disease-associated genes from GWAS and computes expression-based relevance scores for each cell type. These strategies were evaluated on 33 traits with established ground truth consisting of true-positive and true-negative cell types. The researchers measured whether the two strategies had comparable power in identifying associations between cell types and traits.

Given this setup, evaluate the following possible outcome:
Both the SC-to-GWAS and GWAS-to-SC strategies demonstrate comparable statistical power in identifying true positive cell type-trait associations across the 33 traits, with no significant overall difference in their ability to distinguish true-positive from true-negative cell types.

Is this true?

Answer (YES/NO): YES